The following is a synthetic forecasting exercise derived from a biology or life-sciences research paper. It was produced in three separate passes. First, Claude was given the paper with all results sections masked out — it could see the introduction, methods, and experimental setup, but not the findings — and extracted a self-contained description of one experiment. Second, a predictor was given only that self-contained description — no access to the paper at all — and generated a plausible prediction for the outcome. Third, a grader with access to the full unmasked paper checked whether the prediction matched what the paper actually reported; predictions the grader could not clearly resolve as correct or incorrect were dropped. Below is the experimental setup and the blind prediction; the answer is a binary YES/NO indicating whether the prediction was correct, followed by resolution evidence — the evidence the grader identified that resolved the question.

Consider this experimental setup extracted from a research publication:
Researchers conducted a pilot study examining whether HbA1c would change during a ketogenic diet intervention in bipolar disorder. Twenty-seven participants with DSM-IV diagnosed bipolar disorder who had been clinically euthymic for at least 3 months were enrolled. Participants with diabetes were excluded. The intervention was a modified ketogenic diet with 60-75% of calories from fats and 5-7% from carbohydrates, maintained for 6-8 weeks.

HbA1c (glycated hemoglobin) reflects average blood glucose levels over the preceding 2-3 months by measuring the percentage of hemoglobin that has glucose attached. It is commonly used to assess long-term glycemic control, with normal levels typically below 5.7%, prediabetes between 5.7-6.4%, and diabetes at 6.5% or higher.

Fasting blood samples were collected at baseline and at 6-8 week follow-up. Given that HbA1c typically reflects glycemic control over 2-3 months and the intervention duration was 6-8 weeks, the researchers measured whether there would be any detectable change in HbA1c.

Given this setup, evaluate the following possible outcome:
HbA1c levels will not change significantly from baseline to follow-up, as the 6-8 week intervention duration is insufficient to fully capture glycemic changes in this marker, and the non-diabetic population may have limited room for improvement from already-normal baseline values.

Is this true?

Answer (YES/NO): YES